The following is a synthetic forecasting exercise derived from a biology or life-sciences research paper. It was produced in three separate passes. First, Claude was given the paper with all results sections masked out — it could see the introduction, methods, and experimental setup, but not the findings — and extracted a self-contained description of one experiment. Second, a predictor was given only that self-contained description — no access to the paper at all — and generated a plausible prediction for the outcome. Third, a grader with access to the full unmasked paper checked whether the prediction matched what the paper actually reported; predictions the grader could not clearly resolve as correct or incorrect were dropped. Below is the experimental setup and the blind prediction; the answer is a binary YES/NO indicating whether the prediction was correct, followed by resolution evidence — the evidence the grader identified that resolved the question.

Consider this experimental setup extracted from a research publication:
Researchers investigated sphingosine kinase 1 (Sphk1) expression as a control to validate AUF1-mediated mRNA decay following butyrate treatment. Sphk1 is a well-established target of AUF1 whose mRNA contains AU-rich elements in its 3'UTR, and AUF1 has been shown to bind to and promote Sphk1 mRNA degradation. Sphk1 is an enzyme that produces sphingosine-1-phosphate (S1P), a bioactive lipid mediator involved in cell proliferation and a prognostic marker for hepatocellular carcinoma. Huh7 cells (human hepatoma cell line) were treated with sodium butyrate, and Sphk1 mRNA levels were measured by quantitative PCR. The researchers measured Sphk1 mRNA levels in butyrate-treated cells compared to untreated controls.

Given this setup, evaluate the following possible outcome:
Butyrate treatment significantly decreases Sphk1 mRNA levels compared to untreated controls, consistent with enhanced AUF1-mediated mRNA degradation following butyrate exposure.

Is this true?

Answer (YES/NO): YES